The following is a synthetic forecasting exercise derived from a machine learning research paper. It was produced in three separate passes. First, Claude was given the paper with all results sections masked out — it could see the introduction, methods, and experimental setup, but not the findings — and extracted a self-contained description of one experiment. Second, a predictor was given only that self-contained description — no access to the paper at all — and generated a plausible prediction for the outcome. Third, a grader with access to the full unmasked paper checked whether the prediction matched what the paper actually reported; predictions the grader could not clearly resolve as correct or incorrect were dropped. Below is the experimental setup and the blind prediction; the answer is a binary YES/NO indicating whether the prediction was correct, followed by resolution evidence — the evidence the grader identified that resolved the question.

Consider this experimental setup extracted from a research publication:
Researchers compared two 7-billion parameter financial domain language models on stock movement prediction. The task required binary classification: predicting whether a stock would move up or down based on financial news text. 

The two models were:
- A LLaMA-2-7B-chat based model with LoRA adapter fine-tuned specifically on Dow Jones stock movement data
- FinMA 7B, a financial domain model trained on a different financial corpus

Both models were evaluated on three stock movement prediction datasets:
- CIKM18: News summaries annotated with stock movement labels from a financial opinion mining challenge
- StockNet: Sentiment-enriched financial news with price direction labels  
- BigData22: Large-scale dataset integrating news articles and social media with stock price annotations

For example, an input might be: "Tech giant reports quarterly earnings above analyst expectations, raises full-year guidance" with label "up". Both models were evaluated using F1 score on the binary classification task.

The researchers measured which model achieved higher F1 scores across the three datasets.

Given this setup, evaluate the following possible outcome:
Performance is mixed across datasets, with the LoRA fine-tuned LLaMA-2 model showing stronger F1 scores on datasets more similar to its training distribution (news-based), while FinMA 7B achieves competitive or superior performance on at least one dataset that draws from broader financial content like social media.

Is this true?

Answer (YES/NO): NO